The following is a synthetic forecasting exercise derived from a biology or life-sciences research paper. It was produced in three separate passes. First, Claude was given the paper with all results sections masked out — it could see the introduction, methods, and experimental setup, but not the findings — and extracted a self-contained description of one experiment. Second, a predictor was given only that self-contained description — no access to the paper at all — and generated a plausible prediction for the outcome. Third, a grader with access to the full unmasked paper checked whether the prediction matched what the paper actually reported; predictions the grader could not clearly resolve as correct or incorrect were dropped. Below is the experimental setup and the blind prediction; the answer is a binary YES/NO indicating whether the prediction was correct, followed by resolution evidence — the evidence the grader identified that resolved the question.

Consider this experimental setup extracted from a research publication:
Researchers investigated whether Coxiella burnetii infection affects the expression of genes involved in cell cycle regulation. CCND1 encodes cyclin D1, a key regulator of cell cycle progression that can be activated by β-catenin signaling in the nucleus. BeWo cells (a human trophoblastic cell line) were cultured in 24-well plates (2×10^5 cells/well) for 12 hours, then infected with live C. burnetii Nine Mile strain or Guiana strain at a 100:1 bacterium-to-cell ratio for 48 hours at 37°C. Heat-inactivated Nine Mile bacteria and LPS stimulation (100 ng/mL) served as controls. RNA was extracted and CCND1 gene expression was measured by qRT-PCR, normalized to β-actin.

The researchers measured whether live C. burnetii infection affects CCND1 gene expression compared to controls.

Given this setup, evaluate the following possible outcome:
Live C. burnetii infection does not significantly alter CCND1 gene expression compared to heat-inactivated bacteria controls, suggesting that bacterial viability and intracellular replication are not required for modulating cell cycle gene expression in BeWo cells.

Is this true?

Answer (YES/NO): NO